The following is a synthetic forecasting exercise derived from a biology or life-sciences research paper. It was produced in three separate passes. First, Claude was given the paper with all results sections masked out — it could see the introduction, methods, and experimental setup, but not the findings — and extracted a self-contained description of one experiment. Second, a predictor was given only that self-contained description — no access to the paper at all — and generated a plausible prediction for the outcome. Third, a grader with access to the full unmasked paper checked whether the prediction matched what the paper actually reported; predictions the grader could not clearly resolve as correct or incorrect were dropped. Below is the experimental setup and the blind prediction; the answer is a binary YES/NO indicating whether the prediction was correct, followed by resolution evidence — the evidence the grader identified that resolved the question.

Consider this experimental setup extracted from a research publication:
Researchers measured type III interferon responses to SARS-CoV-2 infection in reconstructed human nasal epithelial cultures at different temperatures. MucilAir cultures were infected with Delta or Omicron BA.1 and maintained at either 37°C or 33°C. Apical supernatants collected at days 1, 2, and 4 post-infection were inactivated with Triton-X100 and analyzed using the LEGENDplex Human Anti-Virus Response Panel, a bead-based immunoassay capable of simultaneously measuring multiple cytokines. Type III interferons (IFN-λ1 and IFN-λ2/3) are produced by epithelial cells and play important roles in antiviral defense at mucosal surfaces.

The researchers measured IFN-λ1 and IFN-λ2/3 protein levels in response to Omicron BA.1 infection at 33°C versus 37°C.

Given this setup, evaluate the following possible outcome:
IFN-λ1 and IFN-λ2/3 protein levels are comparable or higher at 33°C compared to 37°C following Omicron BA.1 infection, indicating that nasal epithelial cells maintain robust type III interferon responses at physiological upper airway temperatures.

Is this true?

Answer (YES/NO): NO